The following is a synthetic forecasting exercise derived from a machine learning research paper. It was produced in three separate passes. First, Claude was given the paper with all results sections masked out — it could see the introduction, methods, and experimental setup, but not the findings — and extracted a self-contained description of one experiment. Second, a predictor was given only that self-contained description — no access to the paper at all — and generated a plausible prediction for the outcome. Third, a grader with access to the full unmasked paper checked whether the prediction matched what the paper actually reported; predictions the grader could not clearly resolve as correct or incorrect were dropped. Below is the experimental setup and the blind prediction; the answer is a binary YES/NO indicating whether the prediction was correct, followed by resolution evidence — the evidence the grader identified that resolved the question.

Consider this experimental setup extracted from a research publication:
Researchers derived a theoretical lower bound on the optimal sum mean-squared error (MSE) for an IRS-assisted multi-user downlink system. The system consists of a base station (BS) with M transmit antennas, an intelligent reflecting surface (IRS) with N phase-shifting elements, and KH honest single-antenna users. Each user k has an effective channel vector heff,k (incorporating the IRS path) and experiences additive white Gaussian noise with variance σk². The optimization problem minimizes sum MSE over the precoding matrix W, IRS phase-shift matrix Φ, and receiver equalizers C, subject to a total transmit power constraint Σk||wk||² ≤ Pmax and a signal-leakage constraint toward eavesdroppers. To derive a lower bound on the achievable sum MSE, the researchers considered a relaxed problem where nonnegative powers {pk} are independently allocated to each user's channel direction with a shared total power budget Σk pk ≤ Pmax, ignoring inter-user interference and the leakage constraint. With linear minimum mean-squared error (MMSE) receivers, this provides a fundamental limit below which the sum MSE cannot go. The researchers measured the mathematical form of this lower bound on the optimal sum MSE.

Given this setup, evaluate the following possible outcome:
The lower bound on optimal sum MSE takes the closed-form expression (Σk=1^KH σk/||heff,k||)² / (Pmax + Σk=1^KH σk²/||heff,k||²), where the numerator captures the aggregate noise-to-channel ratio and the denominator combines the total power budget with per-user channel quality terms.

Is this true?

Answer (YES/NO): NO